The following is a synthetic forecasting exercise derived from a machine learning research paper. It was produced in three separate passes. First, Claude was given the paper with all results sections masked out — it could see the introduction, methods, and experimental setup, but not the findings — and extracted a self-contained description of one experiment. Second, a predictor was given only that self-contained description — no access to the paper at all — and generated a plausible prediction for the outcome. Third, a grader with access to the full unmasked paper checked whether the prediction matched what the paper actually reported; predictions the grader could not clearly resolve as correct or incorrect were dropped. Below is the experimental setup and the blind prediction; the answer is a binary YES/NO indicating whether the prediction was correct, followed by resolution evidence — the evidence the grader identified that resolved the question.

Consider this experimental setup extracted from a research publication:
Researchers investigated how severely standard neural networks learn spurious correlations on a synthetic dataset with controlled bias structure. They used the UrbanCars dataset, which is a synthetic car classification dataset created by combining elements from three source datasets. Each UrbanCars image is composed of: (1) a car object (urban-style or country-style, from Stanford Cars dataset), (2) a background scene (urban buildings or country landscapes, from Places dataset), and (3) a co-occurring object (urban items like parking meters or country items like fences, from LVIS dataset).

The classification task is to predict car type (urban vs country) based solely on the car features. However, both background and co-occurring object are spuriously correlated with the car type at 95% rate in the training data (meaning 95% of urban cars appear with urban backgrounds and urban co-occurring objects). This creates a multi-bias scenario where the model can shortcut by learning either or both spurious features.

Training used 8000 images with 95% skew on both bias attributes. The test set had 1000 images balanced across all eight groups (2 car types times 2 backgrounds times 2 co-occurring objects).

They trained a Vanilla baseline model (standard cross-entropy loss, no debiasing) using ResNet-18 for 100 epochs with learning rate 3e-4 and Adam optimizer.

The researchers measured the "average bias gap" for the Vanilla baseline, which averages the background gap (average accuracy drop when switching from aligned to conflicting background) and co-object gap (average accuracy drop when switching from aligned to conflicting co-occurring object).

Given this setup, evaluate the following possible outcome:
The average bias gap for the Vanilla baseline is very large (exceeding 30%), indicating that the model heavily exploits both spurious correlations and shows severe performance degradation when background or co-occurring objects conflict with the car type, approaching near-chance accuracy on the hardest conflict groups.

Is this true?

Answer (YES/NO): YES